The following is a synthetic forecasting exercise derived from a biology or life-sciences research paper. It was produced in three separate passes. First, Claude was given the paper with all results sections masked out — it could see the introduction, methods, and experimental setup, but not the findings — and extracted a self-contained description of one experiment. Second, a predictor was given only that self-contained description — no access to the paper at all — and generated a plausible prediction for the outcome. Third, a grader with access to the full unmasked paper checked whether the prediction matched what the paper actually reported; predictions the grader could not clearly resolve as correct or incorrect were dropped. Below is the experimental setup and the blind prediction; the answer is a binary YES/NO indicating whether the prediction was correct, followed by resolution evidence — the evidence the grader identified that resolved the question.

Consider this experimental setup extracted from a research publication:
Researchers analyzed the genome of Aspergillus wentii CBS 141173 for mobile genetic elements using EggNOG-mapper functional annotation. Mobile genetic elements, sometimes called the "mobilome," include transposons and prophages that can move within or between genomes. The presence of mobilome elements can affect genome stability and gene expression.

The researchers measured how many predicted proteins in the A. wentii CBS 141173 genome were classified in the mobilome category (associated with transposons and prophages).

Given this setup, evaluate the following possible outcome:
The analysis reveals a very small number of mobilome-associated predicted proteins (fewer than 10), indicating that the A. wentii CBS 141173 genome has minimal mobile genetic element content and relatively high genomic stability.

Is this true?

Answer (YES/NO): NO